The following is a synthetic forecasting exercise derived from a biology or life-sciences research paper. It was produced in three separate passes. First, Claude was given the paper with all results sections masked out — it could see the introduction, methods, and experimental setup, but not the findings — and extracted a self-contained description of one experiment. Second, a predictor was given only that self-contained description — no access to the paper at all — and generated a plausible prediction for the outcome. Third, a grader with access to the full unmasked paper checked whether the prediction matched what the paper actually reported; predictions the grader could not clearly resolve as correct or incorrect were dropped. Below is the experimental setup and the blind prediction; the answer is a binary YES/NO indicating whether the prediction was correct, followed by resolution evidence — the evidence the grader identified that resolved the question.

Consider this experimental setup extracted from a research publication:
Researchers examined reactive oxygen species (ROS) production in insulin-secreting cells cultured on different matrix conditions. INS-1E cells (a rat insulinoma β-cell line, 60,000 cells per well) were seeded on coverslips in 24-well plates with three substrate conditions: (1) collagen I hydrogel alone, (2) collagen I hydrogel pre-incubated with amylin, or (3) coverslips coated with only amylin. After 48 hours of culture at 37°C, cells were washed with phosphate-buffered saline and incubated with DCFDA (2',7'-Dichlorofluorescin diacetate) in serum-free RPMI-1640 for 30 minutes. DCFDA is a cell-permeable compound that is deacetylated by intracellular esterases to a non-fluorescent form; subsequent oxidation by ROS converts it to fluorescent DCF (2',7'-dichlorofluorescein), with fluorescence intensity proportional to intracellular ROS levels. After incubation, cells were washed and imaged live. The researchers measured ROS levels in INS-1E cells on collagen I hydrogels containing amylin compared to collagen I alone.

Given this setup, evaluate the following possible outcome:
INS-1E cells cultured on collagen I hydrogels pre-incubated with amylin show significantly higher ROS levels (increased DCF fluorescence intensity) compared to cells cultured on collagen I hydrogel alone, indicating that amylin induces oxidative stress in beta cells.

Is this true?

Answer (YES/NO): YES